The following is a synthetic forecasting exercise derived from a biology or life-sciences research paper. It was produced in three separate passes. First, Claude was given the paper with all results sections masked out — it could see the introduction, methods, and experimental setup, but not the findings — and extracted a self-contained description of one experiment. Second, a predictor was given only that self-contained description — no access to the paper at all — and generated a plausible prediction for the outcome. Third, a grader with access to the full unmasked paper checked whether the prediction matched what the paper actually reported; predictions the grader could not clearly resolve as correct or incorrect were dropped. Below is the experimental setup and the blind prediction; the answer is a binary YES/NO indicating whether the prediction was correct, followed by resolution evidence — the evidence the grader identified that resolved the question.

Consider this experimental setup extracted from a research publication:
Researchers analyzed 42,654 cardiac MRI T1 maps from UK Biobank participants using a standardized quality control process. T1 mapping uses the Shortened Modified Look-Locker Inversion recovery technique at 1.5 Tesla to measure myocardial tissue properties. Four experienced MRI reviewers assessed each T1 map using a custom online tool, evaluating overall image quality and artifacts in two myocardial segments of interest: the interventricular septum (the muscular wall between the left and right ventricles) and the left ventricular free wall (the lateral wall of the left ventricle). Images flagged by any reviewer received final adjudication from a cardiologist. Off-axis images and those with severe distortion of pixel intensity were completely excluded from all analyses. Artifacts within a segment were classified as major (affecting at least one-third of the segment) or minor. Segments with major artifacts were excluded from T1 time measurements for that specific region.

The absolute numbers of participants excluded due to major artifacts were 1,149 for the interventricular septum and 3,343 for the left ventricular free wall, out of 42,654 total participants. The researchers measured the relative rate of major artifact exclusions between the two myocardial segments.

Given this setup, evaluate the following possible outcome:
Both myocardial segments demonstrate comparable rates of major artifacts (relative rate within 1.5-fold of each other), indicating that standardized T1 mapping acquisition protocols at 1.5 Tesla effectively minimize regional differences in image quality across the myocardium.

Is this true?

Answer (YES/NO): NO